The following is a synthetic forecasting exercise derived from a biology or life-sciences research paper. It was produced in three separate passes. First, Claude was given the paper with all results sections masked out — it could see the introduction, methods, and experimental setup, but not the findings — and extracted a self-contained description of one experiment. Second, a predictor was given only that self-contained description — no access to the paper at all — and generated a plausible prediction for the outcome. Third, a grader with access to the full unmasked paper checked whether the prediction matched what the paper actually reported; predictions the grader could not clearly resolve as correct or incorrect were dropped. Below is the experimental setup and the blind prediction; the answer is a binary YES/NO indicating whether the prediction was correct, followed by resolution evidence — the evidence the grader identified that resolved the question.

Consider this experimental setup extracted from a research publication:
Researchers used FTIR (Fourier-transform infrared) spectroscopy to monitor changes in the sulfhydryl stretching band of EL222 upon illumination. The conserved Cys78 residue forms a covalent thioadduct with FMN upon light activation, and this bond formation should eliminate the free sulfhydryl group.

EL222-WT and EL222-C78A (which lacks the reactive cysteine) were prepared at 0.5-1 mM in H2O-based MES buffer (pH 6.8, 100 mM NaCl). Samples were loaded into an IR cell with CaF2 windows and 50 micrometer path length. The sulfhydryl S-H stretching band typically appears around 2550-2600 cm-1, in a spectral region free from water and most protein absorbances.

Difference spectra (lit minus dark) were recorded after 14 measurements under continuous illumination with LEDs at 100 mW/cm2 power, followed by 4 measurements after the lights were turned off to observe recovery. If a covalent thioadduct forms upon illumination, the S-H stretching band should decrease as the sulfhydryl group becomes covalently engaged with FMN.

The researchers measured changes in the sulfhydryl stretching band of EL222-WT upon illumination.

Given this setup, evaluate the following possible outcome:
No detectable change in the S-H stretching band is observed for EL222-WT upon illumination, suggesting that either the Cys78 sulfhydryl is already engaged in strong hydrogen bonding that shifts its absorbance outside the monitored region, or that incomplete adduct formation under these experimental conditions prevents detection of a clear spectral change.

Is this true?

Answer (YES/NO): NO